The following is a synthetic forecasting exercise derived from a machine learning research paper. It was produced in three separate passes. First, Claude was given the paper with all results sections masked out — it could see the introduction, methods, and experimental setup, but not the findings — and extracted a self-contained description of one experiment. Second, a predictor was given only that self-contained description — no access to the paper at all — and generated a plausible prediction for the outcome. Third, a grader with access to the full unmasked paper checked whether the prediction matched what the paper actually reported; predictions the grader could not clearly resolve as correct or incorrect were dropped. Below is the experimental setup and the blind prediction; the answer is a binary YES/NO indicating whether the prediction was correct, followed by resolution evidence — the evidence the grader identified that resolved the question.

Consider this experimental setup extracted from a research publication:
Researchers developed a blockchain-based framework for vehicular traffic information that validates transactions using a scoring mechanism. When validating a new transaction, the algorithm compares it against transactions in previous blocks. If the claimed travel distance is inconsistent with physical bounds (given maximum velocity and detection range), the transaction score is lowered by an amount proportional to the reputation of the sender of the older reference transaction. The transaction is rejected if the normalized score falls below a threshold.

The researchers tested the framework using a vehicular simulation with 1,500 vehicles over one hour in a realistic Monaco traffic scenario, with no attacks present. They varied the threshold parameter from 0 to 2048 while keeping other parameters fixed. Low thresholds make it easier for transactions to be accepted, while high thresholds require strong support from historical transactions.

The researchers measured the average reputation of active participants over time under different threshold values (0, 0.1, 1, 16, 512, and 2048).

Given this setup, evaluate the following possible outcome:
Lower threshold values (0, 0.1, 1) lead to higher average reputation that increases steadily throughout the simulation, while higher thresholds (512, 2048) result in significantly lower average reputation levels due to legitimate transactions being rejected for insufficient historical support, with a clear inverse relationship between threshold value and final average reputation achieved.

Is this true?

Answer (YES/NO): NO